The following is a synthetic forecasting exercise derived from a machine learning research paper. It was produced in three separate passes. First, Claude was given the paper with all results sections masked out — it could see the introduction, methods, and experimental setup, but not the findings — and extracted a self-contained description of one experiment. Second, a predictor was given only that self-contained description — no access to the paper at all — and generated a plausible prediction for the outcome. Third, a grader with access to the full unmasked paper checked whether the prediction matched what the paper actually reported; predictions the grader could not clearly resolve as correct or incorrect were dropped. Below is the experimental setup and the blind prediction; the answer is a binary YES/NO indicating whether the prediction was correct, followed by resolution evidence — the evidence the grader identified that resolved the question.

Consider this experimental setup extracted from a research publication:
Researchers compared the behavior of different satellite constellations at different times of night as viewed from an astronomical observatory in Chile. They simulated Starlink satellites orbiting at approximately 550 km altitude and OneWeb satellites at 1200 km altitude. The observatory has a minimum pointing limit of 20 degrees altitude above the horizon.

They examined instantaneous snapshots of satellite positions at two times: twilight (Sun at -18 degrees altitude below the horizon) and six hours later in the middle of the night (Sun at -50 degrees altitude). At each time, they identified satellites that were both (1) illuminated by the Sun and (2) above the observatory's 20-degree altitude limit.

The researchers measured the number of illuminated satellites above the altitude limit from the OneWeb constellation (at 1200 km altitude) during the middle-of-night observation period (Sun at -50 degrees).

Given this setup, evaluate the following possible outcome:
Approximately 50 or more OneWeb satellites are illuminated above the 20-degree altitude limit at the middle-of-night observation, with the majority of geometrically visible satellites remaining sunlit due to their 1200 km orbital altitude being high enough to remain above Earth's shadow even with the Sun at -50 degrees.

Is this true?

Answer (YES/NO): NO